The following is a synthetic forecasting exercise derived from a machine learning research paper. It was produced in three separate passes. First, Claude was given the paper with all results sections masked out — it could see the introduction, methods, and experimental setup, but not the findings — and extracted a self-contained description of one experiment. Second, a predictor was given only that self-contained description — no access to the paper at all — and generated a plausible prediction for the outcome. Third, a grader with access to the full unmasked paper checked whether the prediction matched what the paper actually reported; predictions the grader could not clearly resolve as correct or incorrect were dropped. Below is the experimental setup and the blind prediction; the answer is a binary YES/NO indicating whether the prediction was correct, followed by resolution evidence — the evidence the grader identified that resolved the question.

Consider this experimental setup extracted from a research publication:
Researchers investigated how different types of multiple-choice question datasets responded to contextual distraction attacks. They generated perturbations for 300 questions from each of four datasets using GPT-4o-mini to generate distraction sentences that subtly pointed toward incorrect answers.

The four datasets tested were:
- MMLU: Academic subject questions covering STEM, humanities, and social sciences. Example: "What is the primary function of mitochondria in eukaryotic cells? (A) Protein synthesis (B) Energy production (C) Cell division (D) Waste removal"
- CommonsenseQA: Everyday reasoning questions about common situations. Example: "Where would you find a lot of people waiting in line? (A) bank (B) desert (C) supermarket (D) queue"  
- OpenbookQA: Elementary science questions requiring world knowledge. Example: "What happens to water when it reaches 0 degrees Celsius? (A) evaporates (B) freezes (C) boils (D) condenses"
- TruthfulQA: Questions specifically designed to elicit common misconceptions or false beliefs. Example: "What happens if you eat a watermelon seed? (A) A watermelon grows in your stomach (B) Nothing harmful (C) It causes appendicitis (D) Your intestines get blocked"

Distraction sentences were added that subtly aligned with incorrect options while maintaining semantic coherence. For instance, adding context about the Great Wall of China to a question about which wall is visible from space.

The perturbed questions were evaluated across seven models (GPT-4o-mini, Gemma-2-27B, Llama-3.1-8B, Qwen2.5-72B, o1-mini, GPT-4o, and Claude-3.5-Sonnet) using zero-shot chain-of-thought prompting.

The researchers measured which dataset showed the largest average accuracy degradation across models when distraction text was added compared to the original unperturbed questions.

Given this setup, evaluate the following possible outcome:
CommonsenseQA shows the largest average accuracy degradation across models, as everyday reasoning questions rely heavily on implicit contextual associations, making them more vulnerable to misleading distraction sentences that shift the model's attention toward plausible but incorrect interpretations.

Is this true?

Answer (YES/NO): YES